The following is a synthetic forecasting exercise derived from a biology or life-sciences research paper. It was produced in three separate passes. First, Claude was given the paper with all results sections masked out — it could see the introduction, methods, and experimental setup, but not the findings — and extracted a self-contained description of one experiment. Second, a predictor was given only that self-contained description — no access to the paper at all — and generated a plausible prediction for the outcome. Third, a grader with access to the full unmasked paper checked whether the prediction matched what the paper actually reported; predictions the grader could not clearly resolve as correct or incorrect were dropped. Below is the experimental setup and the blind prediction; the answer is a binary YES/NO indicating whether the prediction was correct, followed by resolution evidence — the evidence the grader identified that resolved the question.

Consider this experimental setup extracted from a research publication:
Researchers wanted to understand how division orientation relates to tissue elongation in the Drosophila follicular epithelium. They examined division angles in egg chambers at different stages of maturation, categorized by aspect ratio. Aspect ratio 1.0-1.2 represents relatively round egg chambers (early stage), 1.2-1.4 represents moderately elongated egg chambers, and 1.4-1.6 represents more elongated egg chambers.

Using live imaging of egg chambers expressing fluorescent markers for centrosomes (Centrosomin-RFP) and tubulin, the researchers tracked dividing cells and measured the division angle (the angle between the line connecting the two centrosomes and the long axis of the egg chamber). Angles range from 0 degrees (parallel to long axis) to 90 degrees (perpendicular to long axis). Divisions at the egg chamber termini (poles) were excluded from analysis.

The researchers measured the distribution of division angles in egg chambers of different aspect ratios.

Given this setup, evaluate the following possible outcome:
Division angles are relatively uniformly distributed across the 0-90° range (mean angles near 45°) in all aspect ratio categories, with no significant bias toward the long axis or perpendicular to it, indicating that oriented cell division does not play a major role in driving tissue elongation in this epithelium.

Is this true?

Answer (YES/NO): NO